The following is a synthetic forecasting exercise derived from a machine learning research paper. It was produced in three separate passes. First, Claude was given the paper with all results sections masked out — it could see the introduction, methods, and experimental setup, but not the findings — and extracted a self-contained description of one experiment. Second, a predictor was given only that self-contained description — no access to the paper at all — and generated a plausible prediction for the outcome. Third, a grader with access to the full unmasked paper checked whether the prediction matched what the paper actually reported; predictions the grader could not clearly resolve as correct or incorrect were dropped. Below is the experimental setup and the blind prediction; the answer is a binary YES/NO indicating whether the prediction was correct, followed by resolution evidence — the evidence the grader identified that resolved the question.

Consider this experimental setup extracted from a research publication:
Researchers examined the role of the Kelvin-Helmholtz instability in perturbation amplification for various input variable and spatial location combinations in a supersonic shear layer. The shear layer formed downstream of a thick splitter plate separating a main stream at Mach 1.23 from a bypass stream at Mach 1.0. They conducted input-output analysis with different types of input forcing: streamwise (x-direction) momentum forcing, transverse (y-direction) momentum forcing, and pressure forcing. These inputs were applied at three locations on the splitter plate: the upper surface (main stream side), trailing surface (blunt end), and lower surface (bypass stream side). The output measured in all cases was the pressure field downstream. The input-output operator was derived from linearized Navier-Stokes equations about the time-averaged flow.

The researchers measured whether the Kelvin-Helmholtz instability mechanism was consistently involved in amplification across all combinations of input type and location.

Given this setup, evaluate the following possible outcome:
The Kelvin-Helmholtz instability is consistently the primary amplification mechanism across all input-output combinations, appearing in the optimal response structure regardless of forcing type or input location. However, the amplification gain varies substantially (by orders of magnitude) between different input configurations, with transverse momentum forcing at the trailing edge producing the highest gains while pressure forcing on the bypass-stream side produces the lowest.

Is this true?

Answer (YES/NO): NO